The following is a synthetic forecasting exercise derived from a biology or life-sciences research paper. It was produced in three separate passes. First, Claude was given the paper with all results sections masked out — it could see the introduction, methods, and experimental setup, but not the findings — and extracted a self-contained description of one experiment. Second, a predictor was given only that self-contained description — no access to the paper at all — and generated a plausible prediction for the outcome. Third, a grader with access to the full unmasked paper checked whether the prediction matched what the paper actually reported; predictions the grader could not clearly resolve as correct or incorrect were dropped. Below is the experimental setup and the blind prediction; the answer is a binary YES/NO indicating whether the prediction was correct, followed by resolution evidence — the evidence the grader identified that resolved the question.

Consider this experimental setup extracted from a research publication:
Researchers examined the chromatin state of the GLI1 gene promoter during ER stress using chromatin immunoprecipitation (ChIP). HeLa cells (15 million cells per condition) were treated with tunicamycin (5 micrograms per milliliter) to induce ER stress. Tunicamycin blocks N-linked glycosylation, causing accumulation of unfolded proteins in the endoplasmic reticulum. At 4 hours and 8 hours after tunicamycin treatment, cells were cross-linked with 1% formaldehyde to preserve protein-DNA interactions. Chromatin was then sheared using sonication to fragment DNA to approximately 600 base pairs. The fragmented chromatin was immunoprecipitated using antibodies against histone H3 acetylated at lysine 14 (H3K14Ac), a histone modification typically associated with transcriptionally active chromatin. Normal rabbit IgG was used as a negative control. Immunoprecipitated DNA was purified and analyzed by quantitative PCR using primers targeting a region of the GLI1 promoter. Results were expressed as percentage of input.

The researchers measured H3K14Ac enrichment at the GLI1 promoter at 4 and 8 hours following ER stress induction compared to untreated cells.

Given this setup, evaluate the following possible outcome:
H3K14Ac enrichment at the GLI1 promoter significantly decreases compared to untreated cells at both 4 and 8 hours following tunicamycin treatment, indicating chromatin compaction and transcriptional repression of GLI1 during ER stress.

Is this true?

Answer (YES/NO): NO